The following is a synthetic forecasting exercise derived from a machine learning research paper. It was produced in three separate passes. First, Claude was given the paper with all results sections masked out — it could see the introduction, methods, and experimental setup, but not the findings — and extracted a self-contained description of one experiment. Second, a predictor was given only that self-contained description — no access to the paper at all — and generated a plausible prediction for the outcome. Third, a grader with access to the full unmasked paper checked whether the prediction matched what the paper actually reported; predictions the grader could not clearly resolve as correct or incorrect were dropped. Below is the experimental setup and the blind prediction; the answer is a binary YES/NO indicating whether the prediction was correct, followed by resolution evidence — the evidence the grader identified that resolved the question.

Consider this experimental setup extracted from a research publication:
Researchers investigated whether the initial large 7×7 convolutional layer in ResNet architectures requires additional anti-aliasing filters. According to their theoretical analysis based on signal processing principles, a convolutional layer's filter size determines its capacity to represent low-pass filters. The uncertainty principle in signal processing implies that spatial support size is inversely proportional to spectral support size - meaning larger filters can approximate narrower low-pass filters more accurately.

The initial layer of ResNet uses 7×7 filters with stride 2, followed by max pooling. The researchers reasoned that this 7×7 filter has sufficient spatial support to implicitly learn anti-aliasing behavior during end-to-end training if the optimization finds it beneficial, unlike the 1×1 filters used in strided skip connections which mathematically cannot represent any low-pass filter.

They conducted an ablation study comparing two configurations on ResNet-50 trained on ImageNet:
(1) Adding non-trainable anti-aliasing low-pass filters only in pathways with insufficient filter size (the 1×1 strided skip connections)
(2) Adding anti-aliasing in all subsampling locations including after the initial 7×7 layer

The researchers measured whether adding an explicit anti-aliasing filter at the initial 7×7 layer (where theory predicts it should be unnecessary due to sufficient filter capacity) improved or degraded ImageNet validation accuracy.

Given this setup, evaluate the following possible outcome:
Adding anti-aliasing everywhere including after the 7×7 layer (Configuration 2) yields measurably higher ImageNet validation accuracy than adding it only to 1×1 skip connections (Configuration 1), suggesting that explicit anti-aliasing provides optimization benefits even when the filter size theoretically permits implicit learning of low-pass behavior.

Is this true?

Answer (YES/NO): NO